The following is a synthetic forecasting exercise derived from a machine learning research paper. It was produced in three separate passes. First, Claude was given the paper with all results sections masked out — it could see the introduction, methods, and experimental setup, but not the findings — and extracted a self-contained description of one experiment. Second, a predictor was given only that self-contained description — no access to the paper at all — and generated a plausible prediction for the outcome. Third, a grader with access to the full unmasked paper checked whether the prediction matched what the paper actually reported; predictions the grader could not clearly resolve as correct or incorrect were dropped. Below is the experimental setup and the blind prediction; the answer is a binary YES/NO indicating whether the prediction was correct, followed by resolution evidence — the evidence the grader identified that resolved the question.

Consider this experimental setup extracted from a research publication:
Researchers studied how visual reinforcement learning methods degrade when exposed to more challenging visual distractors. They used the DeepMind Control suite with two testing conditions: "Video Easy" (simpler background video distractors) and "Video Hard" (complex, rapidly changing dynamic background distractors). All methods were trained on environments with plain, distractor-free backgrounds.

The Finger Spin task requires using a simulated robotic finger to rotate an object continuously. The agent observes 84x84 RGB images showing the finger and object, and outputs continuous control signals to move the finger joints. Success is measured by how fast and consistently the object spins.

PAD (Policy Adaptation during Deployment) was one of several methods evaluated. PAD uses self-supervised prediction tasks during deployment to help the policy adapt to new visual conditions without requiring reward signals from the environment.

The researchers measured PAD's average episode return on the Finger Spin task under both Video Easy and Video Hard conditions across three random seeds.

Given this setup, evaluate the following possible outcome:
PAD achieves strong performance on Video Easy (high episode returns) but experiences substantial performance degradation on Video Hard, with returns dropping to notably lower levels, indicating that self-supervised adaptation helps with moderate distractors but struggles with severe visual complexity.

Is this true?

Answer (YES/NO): YES